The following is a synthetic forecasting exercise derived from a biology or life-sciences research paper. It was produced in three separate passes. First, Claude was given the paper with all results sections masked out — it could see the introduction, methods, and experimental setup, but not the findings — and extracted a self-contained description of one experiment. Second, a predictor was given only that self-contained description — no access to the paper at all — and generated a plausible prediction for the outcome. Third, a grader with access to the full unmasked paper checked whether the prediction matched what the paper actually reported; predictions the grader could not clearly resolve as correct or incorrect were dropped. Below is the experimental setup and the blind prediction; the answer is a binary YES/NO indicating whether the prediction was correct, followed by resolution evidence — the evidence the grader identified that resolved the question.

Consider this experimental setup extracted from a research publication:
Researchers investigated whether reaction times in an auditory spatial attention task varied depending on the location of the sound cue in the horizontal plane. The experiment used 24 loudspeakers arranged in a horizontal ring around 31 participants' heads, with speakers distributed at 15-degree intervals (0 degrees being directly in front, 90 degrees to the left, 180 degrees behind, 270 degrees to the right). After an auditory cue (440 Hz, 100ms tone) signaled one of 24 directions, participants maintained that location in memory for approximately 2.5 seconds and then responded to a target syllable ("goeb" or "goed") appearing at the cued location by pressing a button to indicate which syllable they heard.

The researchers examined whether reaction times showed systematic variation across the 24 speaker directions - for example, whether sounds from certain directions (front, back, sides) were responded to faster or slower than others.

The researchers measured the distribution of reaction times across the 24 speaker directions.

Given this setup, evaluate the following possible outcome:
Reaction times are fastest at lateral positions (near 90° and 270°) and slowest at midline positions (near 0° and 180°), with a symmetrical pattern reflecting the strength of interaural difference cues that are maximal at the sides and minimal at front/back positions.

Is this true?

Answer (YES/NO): NO